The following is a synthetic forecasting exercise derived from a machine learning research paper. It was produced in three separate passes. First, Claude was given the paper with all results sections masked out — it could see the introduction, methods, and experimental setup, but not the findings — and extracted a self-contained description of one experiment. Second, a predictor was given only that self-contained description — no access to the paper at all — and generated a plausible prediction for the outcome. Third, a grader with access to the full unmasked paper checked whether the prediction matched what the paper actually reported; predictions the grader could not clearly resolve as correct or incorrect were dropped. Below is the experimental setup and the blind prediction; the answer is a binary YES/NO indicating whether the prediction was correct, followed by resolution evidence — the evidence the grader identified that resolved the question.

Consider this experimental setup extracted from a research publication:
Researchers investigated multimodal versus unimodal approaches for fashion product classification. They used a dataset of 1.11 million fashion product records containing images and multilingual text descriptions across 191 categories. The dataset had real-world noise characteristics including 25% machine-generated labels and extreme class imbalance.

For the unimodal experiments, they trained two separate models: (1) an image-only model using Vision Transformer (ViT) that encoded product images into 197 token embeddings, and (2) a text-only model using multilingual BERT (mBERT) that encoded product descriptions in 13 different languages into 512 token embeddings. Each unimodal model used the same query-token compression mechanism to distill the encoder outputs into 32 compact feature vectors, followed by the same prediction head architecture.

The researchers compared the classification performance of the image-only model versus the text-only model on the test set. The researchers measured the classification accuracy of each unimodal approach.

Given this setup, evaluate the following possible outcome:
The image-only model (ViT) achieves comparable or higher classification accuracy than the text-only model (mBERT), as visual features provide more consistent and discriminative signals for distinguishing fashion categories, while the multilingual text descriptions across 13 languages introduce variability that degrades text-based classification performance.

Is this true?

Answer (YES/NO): NO